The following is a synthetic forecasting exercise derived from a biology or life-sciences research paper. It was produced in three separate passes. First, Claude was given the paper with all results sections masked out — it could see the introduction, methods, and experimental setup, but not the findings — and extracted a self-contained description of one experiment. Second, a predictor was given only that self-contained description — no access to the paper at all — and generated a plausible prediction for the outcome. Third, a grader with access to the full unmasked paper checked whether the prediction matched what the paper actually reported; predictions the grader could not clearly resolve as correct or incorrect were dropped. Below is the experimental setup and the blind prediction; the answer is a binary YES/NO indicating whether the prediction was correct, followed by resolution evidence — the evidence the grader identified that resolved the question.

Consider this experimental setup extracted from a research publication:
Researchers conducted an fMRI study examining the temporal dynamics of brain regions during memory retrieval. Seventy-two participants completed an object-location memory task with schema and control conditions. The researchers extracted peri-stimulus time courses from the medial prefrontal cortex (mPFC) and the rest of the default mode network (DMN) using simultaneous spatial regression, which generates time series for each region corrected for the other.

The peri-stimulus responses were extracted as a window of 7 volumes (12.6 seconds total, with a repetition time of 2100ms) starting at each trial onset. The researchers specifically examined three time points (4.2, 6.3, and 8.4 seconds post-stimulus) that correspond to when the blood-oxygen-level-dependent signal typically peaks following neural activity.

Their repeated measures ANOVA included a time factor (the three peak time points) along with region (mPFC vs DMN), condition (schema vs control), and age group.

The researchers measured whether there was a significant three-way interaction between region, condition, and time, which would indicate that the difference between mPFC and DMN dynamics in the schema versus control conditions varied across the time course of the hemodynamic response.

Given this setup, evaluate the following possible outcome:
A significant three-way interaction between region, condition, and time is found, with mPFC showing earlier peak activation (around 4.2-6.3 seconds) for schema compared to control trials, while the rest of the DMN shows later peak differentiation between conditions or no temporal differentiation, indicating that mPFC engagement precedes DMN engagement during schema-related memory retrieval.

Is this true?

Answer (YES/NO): NO